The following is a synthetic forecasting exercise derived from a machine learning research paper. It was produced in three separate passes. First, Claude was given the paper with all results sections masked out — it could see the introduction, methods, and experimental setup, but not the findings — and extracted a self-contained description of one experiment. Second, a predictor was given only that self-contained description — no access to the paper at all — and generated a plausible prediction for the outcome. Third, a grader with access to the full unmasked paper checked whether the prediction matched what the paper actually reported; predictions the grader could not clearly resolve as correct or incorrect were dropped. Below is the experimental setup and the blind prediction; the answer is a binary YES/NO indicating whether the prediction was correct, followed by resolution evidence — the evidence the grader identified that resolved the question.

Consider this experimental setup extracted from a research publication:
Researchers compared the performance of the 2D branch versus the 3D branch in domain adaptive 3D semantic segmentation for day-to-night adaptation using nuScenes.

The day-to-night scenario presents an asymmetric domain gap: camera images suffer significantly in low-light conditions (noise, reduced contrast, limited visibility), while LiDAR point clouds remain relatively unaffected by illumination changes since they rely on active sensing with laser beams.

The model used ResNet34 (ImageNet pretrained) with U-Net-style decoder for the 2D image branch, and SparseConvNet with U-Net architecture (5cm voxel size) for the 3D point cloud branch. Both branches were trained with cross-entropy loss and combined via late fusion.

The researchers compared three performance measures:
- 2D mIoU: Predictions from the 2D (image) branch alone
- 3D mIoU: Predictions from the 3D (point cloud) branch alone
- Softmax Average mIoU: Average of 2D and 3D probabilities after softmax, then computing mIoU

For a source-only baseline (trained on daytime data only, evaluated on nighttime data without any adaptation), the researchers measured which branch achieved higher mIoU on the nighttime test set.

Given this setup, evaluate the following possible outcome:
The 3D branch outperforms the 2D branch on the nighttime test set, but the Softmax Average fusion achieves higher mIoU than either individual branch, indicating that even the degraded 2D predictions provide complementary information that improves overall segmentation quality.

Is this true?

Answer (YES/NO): NO